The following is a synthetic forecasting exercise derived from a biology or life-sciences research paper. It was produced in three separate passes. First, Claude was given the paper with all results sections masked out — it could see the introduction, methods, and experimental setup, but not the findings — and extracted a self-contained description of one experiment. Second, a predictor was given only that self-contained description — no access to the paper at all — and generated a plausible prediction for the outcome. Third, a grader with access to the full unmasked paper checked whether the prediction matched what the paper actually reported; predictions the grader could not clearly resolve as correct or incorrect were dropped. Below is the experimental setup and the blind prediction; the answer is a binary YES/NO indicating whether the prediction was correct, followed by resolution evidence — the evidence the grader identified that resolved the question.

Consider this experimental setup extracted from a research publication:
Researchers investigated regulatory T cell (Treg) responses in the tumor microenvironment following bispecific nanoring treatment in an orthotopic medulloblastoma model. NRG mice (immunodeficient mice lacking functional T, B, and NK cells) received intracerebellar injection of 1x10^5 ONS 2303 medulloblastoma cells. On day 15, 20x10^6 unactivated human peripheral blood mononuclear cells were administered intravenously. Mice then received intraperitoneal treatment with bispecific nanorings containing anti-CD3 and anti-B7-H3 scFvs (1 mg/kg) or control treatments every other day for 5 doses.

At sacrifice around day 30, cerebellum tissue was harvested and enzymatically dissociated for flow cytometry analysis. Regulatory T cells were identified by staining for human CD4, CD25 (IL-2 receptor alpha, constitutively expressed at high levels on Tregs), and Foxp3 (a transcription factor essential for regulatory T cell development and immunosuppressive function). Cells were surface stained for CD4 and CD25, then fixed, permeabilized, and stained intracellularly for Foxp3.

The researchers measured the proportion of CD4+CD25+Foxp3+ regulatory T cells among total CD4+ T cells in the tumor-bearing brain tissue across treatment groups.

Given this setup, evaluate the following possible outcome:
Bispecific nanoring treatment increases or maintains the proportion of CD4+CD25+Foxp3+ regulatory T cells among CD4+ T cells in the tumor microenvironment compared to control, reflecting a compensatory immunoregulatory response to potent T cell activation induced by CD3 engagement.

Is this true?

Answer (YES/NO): NO